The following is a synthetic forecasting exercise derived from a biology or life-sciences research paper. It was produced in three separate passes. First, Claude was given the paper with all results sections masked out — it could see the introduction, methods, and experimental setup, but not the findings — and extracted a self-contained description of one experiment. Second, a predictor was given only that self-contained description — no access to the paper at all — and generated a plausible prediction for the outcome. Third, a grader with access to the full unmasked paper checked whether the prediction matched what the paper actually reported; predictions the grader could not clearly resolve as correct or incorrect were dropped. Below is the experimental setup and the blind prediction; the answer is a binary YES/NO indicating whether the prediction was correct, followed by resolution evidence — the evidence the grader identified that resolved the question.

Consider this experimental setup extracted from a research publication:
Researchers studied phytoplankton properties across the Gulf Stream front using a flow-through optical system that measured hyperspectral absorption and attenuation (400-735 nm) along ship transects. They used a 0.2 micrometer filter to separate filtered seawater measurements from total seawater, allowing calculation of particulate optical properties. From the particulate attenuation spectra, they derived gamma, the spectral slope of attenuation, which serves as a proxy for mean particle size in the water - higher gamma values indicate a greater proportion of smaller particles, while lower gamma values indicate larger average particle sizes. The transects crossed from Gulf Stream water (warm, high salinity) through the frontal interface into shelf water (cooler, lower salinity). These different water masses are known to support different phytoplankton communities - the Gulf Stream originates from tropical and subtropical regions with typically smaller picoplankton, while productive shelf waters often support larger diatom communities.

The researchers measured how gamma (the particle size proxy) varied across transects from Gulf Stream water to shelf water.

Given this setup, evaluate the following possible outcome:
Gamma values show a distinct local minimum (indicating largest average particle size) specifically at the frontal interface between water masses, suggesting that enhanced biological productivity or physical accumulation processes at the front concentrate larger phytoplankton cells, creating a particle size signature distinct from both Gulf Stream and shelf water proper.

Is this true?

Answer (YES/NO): YES